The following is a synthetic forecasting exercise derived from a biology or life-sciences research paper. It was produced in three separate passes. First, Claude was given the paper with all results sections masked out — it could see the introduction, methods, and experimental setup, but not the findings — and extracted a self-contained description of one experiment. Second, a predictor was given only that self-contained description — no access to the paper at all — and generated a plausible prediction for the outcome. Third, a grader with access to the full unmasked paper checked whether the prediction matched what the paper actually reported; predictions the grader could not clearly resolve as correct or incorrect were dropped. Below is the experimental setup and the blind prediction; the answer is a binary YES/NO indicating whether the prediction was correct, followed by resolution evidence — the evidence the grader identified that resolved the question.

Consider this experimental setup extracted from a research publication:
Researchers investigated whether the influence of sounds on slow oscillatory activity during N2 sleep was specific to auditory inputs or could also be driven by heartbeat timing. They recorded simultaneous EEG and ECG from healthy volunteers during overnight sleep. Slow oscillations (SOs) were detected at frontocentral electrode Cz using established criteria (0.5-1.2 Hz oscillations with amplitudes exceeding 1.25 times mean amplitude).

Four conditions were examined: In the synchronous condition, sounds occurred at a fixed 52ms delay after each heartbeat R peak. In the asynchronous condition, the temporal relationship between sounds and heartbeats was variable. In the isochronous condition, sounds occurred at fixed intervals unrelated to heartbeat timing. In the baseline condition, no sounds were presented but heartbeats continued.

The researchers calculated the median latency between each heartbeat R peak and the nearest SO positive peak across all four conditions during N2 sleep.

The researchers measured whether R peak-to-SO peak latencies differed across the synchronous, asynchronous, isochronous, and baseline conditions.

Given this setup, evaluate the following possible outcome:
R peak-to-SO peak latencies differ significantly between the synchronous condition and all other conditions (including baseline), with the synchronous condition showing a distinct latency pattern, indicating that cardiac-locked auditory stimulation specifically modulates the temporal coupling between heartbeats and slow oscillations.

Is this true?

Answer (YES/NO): NO